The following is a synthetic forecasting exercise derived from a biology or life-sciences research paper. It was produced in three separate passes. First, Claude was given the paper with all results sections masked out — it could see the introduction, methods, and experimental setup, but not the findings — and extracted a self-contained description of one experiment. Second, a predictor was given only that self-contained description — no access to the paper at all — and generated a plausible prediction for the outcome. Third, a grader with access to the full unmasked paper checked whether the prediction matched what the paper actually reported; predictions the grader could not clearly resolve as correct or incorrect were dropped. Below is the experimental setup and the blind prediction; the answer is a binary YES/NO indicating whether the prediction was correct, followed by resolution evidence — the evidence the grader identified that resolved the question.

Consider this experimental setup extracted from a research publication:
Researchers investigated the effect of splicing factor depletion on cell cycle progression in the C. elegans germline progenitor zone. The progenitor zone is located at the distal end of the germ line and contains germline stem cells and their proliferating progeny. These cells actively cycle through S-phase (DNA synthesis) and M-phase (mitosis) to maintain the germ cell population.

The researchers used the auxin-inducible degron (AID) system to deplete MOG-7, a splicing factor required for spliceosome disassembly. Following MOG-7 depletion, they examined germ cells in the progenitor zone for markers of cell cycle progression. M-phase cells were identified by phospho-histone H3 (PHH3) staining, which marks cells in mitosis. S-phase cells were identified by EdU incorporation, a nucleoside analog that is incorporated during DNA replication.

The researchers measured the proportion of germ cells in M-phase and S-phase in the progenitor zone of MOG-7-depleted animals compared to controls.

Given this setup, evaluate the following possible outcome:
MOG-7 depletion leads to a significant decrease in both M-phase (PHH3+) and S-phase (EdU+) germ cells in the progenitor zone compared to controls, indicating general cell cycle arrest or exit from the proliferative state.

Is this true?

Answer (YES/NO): YES